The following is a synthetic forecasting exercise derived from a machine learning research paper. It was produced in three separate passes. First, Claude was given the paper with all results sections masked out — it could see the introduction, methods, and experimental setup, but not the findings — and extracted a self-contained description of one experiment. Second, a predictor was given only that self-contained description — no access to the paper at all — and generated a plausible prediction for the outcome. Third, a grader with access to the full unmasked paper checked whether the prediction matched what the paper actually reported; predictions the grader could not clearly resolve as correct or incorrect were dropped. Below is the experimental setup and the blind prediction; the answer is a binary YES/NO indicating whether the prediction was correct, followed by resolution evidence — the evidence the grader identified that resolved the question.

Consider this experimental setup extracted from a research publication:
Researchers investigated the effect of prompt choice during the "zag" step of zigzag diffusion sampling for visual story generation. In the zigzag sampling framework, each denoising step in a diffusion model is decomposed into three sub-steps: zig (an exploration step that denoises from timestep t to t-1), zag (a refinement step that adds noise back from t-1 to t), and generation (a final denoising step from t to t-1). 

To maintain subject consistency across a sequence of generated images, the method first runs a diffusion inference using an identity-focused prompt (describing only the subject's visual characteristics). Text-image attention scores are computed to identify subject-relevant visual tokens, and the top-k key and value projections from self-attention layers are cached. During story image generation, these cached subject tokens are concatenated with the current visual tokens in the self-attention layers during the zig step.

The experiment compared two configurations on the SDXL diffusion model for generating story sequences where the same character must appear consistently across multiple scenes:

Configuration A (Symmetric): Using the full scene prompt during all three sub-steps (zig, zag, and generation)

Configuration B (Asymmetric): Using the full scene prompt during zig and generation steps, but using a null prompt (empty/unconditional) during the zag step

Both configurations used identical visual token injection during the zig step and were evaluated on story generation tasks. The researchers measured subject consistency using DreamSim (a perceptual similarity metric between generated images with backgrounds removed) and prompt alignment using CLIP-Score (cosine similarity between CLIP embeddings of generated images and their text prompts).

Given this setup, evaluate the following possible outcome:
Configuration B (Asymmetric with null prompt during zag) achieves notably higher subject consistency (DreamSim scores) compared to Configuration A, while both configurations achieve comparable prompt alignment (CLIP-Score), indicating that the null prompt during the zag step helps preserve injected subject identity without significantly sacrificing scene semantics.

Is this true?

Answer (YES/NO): NO